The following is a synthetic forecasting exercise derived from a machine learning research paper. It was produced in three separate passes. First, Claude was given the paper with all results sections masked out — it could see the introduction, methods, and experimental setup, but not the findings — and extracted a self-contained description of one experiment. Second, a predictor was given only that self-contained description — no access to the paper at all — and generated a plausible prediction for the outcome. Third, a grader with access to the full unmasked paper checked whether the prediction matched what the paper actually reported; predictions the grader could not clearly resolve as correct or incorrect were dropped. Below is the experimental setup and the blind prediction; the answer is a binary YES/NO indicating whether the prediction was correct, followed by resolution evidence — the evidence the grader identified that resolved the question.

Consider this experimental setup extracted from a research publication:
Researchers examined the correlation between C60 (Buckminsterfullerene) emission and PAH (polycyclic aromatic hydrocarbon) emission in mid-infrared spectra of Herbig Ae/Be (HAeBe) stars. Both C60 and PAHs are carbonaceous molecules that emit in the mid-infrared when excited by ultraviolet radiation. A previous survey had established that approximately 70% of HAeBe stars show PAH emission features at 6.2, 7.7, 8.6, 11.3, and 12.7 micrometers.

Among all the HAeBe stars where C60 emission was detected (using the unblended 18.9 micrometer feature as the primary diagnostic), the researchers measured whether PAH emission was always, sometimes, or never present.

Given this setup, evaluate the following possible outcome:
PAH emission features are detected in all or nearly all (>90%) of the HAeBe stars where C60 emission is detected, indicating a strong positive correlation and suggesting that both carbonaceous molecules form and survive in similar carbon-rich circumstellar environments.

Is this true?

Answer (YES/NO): NO